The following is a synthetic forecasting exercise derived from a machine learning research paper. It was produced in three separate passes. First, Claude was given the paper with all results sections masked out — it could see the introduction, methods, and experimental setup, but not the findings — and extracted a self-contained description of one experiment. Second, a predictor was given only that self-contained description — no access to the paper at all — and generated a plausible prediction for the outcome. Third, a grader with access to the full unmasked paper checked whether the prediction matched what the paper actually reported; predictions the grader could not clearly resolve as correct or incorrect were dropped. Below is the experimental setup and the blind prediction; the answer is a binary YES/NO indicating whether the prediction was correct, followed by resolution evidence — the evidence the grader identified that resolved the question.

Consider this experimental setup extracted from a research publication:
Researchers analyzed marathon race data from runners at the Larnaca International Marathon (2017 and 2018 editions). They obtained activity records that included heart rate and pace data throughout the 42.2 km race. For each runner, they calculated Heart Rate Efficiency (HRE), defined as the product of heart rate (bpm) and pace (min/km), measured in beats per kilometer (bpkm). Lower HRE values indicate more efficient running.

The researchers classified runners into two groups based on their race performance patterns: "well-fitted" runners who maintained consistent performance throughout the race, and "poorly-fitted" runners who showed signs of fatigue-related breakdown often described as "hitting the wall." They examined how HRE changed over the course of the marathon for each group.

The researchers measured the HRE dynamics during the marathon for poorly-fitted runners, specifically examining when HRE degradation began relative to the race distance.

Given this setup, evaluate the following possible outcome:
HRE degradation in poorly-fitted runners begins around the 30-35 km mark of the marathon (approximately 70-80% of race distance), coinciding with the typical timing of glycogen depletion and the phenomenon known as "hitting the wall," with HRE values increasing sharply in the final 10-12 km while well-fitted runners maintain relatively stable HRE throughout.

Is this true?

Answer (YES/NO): YES